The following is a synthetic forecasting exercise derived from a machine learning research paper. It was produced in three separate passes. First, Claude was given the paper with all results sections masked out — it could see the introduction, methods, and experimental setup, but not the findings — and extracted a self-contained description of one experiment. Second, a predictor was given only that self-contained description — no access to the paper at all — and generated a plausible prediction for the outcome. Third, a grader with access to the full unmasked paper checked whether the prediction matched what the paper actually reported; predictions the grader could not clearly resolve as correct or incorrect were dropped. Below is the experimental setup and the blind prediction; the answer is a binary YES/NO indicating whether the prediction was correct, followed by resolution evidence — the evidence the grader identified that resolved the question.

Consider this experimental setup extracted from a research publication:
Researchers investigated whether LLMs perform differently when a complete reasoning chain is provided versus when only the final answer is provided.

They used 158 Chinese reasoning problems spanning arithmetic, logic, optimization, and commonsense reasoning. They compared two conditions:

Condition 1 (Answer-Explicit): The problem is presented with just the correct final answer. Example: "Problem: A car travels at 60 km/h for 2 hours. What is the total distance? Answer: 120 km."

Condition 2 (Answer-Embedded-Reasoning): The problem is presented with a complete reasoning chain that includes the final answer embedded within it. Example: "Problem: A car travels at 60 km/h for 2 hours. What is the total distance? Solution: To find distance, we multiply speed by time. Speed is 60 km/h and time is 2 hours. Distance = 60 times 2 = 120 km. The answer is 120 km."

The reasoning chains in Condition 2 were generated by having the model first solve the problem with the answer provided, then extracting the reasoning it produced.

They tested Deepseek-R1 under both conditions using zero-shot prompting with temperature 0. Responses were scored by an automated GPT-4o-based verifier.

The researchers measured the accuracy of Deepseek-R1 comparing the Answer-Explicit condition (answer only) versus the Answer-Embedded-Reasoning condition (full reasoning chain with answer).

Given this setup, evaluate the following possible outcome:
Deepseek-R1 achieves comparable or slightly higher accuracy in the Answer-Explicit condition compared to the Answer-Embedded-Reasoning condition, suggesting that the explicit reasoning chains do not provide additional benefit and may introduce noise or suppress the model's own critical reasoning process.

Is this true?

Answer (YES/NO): NO